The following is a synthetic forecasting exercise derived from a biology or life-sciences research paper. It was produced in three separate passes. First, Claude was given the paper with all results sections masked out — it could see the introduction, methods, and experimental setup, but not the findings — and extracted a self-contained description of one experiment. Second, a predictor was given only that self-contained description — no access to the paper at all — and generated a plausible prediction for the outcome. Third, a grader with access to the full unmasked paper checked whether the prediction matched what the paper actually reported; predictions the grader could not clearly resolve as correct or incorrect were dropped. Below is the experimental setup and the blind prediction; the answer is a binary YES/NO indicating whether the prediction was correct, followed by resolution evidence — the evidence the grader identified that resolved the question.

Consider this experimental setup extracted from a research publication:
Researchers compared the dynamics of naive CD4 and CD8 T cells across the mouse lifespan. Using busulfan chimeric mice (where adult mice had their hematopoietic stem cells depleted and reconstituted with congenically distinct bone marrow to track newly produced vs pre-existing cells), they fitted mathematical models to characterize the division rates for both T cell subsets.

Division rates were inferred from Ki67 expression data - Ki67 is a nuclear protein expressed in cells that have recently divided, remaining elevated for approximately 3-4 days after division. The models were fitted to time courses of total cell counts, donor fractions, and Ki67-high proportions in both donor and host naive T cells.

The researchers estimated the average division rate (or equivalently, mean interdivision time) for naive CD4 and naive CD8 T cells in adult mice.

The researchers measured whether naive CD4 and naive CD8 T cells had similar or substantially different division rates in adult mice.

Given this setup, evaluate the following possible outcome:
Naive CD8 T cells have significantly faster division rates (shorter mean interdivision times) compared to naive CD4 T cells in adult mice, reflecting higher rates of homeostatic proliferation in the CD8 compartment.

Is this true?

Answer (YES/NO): NO